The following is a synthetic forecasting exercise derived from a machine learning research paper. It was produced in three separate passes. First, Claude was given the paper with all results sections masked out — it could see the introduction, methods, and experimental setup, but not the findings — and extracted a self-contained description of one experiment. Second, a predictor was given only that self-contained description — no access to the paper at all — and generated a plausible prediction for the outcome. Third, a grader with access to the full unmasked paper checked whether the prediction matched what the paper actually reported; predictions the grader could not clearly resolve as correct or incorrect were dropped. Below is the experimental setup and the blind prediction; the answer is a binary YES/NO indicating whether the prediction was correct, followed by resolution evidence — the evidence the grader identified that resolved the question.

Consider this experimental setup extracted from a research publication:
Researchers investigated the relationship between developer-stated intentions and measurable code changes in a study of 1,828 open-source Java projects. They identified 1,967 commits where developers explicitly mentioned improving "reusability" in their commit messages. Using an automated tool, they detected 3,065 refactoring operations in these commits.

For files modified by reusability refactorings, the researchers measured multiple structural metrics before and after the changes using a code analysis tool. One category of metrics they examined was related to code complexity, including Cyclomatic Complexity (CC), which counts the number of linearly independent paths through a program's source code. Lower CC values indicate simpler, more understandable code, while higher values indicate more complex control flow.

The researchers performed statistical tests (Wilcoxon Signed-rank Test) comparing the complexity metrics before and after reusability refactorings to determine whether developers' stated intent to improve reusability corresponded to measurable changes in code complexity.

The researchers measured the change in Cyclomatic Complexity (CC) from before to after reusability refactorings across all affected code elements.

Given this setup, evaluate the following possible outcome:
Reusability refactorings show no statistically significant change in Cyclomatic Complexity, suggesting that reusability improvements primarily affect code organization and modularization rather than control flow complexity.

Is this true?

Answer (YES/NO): YES